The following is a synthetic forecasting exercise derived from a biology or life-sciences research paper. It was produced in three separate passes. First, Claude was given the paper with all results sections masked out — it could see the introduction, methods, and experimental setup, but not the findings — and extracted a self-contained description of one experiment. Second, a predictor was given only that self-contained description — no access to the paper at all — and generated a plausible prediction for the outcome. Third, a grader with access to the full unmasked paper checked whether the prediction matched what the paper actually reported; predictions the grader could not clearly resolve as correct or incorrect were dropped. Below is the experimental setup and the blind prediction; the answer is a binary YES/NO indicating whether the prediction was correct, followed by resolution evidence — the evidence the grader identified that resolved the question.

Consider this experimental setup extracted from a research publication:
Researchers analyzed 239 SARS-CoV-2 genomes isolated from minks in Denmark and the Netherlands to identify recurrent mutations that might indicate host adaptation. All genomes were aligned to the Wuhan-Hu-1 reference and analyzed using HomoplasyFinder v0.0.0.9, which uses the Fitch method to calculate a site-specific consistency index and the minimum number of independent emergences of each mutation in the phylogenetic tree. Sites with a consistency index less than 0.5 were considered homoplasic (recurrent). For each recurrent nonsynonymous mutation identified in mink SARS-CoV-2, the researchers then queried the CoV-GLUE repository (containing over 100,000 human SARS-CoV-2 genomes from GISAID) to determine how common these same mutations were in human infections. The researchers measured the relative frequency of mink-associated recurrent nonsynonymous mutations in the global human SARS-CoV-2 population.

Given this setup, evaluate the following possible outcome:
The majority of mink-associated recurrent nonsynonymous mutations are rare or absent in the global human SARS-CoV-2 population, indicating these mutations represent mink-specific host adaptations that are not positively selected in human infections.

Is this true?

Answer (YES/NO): YES